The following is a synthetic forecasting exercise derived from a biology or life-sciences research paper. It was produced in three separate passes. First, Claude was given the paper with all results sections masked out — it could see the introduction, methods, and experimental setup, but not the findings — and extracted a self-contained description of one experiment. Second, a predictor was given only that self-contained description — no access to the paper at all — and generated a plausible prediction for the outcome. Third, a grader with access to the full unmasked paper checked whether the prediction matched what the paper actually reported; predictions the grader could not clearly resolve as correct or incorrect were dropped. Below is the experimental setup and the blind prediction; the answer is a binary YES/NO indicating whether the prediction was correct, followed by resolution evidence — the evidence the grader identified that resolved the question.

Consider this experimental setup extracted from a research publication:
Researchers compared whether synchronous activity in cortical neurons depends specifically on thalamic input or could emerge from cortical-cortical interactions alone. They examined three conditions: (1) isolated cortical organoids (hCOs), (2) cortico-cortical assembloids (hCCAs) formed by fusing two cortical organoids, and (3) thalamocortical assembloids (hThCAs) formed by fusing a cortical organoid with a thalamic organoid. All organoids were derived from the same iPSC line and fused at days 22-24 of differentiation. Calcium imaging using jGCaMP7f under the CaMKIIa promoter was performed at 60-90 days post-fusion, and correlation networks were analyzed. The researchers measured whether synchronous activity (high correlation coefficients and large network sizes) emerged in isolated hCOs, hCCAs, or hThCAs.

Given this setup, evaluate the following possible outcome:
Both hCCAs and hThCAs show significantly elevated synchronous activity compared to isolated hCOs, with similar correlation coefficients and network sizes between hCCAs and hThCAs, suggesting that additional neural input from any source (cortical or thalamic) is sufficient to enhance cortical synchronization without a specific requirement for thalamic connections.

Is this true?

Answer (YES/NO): NO